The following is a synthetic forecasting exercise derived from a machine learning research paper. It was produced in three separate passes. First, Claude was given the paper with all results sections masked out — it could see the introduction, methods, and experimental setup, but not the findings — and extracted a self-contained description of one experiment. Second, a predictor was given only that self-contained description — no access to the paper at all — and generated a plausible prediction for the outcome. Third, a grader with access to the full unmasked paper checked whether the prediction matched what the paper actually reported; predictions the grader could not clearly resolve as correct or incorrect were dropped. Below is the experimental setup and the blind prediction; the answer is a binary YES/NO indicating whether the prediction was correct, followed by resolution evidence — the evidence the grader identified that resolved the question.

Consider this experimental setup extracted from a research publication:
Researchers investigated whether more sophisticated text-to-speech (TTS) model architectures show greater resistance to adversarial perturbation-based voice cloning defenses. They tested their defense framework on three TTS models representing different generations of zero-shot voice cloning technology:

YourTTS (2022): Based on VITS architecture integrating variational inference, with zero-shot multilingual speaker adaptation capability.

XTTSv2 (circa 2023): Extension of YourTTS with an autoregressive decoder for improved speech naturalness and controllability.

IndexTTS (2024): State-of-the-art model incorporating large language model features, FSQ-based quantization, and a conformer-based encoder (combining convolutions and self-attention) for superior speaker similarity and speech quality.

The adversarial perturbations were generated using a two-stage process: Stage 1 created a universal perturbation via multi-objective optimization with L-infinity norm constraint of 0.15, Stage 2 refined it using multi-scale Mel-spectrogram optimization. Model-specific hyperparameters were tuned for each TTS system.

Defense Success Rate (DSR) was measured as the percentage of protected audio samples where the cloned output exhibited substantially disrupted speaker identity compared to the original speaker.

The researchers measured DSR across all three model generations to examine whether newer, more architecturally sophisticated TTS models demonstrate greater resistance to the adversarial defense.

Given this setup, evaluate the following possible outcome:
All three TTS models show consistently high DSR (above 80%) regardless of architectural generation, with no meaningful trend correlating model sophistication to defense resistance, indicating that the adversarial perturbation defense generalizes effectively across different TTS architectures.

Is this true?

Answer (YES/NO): NO